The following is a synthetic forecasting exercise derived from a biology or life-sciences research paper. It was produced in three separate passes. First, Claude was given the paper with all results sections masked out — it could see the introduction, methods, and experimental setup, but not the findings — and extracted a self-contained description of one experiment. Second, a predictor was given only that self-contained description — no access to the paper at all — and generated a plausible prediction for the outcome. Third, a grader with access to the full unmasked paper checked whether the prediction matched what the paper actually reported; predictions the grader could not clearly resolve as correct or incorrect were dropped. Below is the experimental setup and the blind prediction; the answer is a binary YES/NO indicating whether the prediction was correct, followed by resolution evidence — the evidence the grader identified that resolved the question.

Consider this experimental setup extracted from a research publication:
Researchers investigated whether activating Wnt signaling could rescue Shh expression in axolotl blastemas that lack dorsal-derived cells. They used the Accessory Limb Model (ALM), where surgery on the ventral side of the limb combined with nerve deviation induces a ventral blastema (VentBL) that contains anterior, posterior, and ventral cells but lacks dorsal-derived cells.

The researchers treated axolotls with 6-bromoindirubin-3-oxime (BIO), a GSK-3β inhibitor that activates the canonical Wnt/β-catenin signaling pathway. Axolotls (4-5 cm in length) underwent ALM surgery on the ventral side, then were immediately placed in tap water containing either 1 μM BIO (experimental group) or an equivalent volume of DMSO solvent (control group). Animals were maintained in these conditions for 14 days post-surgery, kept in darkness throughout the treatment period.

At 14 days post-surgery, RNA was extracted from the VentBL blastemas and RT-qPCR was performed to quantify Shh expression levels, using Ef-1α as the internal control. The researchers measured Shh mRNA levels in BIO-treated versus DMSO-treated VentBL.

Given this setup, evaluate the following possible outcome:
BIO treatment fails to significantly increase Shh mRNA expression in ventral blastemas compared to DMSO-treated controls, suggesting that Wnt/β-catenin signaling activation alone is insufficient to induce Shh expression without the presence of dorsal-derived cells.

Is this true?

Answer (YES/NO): NO